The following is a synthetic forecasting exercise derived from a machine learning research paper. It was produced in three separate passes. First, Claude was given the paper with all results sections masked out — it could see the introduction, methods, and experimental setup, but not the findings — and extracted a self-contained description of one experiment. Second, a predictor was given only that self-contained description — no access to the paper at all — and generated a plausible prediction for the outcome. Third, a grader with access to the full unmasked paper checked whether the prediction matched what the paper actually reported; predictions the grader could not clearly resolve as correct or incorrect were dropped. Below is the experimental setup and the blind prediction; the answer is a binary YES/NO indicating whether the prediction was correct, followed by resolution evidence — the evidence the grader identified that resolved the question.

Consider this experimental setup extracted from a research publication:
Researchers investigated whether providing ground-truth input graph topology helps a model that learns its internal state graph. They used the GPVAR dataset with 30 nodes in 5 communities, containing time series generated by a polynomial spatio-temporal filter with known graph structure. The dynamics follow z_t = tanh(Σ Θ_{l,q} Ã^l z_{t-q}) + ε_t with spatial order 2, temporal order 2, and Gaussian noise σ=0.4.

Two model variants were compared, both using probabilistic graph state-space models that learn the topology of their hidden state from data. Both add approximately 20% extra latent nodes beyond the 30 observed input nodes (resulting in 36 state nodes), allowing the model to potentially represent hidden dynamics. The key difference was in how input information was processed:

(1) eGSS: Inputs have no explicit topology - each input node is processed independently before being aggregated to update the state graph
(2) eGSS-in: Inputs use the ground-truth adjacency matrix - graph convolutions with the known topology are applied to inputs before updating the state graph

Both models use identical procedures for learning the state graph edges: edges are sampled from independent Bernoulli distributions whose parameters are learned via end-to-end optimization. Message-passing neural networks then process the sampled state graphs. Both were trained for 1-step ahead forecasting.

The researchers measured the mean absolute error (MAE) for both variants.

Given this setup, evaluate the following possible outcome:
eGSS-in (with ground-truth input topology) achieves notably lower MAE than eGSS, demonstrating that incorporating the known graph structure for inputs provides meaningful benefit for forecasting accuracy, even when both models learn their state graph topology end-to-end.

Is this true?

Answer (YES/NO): NO